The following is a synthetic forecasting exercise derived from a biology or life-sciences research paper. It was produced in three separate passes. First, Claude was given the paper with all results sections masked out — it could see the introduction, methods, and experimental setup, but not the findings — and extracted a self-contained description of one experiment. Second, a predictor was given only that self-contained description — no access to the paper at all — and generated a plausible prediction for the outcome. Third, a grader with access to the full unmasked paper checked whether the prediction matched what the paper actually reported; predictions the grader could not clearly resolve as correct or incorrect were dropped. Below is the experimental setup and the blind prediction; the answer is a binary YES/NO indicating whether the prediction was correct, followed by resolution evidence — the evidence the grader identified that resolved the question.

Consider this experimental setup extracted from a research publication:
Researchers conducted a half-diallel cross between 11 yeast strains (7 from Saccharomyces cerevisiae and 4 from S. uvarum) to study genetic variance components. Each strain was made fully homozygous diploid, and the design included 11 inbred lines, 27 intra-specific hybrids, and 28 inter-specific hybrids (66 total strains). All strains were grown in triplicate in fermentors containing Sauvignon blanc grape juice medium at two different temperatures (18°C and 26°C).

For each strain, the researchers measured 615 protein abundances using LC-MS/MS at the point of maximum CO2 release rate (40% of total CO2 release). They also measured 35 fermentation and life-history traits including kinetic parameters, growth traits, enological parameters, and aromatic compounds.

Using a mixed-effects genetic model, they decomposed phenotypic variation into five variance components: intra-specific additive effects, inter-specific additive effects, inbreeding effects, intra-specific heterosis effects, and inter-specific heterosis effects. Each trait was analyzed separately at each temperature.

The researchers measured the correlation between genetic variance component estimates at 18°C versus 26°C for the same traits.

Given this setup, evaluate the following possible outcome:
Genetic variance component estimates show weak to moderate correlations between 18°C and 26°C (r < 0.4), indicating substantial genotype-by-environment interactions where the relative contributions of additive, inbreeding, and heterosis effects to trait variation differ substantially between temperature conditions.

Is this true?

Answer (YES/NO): YES